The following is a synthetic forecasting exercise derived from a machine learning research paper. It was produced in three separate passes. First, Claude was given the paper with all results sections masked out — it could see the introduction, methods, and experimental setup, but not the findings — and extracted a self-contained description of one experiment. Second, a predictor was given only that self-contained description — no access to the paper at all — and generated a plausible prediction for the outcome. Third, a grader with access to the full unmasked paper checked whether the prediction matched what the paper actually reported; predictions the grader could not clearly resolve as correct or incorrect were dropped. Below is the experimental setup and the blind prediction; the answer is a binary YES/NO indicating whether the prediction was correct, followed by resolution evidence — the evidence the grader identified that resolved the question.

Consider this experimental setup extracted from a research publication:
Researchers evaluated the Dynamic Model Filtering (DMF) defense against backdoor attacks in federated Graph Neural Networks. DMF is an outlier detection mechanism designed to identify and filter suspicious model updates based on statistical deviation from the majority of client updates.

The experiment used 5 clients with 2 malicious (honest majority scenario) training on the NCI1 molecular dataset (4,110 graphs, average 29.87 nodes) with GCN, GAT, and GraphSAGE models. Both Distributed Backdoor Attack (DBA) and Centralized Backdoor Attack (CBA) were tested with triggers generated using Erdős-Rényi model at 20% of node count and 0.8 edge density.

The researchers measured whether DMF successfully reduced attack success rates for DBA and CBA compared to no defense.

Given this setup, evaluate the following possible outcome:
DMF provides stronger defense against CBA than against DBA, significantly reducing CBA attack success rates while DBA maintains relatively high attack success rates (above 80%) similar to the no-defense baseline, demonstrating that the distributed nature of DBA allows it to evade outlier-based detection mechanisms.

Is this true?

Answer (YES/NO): NO